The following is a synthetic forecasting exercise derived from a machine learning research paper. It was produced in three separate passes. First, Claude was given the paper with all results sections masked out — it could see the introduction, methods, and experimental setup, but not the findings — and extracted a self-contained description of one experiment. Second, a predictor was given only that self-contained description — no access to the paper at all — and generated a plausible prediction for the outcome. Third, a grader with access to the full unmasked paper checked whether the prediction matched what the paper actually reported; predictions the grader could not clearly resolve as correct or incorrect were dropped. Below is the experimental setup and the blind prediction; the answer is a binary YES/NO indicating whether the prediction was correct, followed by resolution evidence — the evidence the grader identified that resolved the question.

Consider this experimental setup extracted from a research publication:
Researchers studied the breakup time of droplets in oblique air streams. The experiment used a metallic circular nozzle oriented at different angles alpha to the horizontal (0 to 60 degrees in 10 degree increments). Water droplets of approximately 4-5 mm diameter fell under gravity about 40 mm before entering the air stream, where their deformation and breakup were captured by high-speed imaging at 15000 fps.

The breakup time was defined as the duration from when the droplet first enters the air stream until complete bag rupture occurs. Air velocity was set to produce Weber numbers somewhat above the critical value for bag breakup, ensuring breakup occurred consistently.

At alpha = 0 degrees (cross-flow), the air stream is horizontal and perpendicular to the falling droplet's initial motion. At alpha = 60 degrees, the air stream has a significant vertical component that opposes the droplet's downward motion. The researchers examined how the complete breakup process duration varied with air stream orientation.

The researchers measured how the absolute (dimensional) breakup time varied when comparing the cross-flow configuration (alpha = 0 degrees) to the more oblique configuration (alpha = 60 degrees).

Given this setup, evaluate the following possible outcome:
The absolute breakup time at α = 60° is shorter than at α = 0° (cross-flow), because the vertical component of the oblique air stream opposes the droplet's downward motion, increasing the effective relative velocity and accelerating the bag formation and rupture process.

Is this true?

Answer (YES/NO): NO